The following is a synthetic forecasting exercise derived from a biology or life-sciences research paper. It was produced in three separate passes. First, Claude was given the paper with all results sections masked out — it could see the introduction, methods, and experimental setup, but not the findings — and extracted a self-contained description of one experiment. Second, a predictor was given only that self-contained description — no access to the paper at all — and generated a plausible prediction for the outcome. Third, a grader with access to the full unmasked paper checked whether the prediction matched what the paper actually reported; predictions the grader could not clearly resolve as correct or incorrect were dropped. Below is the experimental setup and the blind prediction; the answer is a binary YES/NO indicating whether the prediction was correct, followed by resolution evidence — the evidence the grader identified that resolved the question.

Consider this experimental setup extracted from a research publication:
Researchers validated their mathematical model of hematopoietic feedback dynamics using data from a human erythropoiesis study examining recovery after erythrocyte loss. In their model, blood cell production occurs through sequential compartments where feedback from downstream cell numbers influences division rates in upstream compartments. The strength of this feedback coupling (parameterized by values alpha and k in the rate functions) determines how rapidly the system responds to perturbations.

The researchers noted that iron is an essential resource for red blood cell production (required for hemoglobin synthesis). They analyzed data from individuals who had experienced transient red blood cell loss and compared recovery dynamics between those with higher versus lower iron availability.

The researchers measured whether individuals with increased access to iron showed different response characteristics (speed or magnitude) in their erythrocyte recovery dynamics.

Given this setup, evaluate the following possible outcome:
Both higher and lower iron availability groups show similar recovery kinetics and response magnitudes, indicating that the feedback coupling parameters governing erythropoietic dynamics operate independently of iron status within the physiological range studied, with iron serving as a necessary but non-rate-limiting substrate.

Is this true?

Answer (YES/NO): NO